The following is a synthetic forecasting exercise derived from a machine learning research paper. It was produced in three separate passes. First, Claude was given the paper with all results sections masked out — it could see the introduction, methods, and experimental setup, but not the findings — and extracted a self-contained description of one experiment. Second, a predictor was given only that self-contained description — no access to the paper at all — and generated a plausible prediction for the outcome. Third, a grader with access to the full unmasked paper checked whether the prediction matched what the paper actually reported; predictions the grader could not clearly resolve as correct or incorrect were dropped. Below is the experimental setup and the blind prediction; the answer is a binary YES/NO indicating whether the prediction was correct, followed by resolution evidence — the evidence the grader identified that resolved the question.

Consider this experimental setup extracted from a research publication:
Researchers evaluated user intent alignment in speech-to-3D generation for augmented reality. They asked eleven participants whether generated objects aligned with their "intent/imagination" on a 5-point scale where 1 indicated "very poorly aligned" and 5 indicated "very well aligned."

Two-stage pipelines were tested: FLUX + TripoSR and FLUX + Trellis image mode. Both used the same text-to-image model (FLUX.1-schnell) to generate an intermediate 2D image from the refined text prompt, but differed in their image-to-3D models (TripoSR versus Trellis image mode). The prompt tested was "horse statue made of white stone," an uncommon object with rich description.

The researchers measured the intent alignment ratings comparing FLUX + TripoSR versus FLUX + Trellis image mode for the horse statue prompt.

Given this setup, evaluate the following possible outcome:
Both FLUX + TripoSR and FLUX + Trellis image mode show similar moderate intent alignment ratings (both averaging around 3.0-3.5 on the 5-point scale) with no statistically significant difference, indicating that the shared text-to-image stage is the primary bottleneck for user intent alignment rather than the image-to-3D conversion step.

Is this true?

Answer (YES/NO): NO